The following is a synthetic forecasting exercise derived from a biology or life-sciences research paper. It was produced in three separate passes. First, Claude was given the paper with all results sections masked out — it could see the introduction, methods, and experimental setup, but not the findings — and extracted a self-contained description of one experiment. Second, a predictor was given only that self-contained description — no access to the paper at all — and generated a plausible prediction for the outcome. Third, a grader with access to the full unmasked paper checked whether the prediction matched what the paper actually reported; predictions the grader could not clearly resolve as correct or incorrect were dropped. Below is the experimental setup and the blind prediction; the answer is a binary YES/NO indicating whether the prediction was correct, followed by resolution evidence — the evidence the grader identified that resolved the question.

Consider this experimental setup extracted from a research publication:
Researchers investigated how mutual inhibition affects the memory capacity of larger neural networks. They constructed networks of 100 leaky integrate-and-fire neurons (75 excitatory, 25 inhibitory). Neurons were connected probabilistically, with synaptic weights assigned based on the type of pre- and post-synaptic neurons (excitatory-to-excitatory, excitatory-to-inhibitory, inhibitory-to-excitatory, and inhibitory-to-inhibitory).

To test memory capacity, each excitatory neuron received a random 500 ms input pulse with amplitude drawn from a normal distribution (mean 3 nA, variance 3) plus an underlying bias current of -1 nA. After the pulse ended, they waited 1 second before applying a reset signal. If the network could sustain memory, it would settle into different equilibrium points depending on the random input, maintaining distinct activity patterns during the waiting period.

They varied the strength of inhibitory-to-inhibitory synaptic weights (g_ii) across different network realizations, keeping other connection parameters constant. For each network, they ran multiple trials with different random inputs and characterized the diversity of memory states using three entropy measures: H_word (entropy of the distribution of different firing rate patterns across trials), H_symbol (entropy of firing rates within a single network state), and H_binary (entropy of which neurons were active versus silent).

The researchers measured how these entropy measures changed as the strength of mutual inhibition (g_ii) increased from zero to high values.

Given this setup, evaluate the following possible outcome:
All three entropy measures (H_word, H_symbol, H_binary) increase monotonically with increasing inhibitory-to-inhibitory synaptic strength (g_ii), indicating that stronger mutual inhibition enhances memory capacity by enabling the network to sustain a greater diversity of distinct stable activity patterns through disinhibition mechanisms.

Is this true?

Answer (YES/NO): NO